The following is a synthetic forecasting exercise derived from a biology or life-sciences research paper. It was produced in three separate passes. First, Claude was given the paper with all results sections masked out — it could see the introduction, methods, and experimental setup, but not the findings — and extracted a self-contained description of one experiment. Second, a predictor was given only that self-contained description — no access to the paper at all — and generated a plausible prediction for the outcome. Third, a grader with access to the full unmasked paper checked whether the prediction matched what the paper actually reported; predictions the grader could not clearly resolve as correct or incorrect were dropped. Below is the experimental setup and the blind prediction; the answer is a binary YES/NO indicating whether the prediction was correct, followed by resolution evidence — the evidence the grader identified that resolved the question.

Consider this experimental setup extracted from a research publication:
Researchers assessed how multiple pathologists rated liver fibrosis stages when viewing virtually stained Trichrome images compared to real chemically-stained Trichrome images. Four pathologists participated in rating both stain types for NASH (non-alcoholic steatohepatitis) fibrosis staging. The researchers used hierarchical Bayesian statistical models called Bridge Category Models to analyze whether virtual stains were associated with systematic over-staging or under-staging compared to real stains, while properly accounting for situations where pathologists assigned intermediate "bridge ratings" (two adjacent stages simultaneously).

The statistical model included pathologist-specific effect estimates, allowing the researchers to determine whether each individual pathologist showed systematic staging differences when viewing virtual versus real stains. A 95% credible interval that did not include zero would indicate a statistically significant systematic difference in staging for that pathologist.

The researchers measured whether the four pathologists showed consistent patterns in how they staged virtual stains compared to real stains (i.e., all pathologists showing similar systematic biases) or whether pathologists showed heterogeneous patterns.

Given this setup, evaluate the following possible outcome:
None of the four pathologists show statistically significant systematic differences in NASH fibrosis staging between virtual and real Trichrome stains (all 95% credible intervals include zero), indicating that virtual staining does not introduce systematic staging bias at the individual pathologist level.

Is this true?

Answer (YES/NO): NO